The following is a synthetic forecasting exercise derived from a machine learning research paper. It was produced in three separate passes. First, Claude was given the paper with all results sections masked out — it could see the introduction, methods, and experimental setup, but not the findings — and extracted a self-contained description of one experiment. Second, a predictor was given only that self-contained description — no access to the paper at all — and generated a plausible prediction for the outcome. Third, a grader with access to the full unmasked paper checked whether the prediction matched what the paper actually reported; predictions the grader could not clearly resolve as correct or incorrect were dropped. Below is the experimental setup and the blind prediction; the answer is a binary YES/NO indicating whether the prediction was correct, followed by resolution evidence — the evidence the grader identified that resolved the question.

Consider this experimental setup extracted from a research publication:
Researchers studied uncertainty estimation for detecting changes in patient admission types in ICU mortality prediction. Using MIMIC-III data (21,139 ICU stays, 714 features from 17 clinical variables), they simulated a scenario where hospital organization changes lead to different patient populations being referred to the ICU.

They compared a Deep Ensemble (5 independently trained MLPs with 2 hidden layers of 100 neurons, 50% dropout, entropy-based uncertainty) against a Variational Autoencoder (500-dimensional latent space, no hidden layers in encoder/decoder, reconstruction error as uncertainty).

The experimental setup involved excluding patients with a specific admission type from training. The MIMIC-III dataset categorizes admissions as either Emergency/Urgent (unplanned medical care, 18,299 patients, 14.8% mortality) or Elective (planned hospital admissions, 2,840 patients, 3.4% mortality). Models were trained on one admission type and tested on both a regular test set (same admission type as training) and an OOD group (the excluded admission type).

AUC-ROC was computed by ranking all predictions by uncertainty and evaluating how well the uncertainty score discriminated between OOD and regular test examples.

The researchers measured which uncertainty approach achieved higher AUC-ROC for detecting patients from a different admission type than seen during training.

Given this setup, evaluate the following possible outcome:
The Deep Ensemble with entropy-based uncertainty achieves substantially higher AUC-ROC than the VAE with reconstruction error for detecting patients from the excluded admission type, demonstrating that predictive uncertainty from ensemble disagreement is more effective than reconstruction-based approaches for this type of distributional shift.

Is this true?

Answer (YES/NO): NO